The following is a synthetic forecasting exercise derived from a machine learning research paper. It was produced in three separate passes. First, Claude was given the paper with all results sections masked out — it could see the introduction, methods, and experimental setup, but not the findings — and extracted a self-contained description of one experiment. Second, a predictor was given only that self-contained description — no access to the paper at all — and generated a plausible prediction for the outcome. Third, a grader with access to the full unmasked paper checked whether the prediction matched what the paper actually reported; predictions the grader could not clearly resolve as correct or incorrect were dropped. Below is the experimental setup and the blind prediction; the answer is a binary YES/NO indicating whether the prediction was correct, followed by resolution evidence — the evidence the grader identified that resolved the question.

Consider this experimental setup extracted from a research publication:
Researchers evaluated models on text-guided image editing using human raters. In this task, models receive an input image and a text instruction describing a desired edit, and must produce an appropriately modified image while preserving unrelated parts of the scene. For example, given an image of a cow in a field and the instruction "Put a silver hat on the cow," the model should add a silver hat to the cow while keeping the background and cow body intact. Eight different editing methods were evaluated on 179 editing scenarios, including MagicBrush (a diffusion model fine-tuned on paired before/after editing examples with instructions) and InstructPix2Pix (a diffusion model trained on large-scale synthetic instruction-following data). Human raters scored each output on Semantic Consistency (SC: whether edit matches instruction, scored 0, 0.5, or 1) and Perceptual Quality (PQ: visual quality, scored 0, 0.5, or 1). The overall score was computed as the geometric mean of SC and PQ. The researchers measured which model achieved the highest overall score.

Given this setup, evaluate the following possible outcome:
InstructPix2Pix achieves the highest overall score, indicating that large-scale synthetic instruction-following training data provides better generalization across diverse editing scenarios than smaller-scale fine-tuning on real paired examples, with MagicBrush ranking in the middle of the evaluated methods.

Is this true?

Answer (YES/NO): NO